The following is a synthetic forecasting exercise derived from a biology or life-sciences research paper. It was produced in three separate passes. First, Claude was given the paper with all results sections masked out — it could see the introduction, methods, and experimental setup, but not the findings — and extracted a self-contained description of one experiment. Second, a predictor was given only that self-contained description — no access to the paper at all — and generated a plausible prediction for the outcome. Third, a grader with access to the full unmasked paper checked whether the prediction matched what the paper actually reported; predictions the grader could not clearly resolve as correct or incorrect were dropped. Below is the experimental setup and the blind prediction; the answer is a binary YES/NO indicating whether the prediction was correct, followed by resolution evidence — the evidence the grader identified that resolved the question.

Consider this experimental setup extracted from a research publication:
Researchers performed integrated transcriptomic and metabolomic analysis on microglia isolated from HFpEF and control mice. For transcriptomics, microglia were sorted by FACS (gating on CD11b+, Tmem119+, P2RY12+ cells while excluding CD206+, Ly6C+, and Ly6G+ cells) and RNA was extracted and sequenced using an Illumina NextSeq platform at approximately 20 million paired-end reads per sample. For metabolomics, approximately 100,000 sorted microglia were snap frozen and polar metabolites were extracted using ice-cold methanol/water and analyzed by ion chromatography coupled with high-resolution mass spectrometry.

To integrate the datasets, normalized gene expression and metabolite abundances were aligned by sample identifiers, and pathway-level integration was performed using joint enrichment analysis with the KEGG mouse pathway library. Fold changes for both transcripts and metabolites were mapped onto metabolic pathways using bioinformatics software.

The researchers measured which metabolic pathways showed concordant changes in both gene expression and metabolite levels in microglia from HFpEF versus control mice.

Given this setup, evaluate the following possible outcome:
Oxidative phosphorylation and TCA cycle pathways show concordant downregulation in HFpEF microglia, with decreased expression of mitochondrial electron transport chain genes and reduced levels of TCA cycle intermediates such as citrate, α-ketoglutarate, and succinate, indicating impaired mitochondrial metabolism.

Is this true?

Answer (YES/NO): NO